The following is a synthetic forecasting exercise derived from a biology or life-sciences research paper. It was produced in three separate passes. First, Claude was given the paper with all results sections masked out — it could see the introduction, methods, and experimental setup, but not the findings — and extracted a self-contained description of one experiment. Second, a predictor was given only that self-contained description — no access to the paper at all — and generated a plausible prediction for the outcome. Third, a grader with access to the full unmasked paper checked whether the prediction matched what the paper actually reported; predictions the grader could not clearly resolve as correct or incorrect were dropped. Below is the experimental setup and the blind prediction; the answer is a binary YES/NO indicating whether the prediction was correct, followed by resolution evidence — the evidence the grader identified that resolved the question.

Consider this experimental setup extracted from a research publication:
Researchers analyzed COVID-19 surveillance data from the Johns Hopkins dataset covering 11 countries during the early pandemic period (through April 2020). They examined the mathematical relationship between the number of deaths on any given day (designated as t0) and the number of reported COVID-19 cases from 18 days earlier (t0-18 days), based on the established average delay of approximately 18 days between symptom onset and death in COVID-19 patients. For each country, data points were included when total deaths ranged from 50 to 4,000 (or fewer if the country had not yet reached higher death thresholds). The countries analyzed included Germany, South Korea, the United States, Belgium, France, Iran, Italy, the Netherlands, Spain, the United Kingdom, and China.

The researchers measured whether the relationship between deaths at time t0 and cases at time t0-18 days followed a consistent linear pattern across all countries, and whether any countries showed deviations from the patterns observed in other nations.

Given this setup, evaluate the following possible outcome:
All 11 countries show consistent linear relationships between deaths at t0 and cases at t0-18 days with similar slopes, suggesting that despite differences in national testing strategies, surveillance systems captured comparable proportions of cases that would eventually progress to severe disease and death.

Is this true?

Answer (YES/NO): NO